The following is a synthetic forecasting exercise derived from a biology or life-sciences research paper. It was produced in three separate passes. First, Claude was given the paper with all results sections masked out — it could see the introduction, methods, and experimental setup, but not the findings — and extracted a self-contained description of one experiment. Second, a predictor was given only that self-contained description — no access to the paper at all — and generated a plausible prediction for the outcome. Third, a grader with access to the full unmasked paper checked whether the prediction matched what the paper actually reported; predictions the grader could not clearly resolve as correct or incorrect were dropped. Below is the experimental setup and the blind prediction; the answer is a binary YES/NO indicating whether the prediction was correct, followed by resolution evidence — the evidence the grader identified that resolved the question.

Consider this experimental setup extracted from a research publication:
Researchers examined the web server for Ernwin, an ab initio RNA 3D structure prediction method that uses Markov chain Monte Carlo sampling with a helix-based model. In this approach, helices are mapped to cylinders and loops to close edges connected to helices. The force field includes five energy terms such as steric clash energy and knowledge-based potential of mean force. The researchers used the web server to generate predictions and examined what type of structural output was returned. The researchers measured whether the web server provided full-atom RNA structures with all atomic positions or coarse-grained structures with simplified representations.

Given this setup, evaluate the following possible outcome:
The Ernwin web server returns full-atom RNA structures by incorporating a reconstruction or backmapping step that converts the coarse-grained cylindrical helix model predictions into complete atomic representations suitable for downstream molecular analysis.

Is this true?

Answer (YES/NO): NO